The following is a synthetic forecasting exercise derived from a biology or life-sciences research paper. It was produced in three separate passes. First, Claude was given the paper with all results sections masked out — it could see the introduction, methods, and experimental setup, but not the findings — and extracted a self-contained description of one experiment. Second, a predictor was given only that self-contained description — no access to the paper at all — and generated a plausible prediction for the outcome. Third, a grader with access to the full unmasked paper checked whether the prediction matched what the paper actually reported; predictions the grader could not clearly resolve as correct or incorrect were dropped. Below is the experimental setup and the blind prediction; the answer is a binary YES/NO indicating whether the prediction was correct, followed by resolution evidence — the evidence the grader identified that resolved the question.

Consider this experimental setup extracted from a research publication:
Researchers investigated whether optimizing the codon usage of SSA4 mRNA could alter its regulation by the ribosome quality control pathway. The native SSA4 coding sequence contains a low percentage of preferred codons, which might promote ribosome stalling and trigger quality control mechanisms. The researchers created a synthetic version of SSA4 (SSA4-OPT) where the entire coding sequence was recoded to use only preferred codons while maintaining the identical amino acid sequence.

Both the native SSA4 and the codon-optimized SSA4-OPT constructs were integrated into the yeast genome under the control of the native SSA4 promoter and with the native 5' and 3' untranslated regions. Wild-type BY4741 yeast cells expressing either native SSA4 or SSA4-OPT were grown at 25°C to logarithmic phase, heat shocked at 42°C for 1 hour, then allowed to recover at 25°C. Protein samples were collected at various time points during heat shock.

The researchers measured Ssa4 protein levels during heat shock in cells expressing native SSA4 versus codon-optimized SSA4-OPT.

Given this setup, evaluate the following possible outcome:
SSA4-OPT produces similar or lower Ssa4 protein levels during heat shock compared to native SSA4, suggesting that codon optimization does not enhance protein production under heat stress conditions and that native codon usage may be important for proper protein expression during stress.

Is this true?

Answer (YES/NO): NO